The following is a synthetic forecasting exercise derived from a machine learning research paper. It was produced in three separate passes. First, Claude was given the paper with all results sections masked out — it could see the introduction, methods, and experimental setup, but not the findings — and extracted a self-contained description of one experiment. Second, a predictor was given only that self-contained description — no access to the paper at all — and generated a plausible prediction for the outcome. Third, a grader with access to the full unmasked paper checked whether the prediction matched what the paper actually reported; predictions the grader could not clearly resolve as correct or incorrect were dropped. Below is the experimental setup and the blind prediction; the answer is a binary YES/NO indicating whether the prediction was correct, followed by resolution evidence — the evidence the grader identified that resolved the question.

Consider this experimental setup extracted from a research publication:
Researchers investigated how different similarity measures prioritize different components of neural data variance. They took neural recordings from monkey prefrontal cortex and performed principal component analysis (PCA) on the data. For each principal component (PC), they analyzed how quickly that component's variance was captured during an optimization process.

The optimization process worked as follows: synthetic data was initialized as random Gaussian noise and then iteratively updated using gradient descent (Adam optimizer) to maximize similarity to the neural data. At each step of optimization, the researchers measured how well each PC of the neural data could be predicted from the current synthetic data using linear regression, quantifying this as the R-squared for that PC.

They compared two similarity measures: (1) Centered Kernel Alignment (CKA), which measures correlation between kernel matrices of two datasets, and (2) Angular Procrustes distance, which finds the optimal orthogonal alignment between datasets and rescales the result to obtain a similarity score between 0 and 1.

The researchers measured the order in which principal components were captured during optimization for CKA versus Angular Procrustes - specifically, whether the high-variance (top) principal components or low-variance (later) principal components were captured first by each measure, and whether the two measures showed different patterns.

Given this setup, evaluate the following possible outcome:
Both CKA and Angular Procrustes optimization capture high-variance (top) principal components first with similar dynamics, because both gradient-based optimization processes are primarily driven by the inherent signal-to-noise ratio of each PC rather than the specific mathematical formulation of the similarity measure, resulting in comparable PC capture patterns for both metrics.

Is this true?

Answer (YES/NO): NO